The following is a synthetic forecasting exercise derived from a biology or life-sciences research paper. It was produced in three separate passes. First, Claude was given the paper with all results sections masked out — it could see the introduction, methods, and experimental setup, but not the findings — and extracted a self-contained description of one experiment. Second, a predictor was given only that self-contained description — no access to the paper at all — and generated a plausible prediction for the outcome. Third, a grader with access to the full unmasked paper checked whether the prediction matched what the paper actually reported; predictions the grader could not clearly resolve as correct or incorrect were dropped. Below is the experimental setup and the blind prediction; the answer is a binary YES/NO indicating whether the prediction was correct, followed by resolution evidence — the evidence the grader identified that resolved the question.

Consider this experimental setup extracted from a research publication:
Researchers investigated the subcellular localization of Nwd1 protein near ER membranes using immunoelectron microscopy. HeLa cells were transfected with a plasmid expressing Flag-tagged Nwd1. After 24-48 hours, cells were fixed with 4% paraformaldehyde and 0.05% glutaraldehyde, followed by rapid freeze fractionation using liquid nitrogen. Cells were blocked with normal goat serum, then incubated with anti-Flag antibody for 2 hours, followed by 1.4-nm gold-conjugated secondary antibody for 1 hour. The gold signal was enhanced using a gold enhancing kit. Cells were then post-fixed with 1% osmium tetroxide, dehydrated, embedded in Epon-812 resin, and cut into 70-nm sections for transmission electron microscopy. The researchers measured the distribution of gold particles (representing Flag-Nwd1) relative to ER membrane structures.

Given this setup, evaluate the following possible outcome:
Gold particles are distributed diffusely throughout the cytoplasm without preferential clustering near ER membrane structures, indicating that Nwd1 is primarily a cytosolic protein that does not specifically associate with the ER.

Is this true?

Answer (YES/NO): NO